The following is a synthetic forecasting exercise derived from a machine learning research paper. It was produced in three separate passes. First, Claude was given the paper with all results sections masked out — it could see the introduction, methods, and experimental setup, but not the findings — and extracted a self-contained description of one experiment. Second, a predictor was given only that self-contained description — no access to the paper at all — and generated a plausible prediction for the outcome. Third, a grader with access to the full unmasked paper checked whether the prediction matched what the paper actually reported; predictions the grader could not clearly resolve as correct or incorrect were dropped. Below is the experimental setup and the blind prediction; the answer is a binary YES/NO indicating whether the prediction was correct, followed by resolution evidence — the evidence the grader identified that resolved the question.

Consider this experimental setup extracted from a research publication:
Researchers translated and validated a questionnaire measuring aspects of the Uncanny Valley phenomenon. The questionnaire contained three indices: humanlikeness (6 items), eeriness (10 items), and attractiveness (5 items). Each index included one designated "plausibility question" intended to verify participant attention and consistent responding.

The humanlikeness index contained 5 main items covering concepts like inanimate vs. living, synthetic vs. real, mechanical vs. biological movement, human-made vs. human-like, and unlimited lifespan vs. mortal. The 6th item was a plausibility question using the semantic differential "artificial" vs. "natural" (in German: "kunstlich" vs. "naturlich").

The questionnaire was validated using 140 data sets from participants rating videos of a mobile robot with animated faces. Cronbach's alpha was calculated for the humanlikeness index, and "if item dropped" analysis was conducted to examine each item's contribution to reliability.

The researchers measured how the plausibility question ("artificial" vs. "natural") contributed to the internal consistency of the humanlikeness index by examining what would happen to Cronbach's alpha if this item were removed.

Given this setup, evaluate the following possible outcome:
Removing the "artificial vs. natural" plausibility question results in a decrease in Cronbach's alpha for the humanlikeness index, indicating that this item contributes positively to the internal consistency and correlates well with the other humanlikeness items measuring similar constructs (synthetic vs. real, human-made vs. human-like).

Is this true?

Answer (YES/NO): YES